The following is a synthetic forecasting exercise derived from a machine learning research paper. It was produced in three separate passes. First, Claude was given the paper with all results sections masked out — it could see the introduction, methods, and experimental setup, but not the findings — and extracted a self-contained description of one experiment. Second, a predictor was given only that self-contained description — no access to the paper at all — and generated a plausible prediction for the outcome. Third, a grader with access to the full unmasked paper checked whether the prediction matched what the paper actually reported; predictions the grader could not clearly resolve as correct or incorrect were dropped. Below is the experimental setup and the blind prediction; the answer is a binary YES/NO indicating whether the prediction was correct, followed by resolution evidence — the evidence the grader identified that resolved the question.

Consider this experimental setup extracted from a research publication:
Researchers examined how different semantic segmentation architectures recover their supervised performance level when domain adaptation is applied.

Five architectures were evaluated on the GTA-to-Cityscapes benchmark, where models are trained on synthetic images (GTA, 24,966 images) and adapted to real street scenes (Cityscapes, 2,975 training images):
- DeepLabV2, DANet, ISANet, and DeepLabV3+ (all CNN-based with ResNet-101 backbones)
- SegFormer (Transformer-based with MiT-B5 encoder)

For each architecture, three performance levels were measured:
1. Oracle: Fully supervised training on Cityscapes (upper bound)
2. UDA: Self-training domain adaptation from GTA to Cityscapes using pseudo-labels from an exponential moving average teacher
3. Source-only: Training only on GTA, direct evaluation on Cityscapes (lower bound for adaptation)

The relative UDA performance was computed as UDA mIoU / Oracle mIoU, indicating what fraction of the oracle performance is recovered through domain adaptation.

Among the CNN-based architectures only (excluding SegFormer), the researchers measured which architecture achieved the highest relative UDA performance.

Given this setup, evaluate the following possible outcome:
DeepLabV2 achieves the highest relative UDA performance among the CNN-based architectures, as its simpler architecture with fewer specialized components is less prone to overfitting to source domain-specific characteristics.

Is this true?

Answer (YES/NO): YES